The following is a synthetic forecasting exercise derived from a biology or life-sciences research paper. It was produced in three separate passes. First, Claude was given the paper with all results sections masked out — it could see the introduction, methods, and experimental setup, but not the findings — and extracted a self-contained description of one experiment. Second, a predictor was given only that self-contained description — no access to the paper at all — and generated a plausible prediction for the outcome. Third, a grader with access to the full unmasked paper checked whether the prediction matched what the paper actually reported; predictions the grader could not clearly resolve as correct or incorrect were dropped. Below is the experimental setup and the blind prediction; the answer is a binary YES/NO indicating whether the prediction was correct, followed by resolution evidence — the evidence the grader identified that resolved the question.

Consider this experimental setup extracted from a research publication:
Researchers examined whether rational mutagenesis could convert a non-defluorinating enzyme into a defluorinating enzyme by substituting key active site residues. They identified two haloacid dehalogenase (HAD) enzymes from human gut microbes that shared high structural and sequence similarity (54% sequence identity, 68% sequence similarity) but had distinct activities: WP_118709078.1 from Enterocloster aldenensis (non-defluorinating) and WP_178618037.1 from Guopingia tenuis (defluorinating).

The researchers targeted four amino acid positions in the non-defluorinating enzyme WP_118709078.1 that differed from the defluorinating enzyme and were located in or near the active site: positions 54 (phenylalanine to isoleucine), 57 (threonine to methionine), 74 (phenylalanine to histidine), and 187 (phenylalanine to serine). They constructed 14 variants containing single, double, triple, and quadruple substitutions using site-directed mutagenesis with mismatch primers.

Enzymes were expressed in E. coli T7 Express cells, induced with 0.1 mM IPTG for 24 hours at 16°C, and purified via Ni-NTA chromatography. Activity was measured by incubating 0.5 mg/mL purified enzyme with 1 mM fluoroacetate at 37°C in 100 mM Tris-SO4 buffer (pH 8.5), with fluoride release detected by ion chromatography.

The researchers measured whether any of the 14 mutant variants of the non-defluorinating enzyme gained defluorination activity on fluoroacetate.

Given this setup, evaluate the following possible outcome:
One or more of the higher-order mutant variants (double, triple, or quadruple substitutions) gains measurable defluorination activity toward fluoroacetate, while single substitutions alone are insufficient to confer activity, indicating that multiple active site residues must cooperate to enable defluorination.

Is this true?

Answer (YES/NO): NO